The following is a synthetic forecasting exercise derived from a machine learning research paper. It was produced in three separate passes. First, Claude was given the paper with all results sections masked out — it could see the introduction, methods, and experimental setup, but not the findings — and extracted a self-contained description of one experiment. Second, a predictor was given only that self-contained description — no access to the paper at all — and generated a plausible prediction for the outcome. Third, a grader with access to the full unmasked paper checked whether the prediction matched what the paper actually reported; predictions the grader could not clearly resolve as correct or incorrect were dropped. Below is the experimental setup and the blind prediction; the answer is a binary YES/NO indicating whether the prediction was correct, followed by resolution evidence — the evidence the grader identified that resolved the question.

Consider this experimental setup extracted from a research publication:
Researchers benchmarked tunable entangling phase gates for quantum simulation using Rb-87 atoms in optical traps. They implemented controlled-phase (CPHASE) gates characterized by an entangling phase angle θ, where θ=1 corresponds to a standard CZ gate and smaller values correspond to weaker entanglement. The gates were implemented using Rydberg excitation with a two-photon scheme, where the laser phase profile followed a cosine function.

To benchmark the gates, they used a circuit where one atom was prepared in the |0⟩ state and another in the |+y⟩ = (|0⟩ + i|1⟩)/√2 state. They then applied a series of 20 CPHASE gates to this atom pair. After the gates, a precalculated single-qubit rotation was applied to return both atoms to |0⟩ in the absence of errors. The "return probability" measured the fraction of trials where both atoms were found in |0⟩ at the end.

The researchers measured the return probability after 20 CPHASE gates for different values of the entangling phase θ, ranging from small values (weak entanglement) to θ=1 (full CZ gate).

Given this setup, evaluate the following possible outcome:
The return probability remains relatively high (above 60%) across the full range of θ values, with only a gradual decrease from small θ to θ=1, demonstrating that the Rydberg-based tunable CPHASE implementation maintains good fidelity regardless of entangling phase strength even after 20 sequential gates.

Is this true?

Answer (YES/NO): NO